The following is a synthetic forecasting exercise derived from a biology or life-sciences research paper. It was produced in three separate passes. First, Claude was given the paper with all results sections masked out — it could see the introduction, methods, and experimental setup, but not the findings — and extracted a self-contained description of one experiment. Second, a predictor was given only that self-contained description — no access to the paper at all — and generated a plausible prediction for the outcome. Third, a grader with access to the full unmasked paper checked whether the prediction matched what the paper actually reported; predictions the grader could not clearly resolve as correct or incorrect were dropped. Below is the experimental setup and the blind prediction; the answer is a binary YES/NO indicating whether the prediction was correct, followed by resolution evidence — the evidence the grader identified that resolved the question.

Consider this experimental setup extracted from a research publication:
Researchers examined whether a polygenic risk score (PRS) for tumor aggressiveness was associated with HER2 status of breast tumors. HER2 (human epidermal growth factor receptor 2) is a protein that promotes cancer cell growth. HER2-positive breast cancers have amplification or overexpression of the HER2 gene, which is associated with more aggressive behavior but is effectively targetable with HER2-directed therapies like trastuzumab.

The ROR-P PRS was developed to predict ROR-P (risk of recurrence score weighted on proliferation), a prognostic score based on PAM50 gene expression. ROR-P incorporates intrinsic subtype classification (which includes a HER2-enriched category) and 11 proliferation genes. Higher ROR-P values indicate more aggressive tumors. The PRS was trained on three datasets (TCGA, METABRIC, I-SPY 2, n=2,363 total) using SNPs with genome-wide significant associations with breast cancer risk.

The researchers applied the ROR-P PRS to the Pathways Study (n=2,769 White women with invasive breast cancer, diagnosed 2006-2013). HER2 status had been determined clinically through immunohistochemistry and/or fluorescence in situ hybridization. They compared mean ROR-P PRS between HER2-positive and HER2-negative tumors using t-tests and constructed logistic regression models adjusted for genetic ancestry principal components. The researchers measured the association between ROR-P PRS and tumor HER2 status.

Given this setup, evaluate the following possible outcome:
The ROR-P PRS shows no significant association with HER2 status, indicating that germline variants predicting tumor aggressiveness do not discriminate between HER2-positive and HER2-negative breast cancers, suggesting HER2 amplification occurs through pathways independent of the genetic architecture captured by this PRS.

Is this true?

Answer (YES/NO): YES